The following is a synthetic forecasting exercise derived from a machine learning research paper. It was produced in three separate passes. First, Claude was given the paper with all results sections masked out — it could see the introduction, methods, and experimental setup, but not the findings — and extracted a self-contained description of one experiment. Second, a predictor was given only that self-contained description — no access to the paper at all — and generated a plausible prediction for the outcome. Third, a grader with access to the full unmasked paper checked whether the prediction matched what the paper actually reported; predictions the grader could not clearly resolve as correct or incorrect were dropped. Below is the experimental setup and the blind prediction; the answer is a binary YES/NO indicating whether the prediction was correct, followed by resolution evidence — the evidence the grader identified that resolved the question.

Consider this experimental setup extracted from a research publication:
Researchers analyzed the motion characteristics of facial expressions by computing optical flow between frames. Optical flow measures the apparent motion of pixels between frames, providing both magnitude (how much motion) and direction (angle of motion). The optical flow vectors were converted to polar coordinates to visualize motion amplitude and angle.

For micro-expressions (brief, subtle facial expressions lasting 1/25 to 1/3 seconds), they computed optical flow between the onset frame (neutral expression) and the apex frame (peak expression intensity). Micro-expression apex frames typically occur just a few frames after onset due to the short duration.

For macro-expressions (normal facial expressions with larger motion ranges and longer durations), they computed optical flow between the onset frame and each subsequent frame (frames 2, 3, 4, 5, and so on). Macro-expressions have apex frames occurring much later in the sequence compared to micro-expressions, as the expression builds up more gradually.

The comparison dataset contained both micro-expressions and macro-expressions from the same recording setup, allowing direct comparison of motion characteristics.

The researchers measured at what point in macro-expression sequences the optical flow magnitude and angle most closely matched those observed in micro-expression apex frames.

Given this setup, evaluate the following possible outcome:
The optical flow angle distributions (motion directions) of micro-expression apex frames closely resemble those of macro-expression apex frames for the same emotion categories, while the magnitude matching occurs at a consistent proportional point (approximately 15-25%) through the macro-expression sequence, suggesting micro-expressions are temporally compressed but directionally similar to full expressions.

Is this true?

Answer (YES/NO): NO